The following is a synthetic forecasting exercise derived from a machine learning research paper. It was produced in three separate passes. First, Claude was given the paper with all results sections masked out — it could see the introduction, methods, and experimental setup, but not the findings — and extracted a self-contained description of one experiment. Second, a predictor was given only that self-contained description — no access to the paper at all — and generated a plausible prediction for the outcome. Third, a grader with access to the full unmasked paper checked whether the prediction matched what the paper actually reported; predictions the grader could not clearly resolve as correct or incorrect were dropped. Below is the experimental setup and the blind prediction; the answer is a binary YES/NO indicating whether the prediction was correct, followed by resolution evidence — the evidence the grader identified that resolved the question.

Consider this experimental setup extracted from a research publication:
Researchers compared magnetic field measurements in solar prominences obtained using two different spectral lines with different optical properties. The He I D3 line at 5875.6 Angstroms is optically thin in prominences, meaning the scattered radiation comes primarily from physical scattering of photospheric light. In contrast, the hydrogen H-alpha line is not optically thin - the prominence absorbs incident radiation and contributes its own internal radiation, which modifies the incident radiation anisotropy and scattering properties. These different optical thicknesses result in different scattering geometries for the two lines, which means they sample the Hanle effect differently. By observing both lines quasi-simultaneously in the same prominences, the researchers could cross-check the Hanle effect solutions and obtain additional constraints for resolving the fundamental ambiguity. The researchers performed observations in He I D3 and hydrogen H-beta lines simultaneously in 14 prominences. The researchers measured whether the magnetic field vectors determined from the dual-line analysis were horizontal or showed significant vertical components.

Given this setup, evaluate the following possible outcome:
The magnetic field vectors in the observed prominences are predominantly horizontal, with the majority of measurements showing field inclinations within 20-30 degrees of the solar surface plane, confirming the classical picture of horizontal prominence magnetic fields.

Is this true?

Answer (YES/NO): YES